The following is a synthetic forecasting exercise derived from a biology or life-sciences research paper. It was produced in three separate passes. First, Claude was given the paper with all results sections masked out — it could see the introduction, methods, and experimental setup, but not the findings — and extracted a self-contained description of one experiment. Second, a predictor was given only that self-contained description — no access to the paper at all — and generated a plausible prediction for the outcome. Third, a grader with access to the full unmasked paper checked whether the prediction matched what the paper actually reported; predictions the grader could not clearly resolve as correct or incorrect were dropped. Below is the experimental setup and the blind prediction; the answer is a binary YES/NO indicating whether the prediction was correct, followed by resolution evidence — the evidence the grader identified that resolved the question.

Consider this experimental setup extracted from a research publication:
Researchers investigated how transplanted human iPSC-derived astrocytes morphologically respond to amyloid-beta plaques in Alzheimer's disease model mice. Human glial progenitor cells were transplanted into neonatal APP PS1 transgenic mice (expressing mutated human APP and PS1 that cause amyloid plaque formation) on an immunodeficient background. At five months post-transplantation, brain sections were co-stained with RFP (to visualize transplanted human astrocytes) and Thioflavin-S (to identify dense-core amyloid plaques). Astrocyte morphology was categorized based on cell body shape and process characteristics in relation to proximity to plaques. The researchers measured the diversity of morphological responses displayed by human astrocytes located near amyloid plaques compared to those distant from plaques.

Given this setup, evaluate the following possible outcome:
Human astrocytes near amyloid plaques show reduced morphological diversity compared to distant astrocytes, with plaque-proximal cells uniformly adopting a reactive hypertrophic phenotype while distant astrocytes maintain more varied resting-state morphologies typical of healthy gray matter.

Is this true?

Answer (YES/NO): NO